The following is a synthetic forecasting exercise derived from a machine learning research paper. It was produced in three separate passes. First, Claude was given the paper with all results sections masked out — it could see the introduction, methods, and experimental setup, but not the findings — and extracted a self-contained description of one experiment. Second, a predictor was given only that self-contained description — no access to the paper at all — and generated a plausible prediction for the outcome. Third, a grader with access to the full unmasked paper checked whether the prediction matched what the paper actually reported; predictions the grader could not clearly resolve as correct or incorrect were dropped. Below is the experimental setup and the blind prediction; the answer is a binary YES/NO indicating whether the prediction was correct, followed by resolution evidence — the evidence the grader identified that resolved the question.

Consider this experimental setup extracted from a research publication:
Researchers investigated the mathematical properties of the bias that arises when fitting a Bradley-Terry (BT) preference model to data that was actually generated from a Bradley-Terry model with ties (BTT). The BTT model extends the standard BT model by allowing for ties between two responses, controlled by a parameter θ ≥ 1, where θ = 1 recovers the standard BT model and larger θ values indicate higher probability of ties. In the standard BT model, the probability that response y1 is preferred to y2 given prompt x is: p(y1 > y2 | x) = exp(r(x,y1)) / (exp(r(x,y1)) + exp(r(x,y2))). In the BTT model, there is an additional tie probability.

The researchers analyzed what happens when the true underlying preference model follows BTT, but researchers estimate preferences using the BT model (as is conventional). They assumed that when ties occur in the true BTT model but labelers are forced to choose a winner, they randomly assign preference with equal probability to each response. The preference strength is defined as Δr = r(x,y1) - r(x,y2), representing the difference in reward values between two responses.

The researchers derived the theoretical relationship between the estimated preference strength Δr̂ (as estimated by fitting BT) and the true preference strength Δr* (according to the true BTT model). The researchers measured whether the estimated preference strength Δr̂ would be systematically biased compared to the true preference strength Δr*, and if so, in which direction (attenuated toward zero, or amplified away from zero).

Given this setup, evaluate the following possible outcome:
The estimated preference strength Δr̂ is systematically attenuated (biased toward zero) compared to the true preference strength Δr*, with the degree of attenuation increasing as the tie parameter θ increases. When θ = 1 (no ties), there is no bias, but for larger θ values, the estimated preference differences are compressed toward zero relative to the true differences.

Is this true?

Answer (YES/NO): YES